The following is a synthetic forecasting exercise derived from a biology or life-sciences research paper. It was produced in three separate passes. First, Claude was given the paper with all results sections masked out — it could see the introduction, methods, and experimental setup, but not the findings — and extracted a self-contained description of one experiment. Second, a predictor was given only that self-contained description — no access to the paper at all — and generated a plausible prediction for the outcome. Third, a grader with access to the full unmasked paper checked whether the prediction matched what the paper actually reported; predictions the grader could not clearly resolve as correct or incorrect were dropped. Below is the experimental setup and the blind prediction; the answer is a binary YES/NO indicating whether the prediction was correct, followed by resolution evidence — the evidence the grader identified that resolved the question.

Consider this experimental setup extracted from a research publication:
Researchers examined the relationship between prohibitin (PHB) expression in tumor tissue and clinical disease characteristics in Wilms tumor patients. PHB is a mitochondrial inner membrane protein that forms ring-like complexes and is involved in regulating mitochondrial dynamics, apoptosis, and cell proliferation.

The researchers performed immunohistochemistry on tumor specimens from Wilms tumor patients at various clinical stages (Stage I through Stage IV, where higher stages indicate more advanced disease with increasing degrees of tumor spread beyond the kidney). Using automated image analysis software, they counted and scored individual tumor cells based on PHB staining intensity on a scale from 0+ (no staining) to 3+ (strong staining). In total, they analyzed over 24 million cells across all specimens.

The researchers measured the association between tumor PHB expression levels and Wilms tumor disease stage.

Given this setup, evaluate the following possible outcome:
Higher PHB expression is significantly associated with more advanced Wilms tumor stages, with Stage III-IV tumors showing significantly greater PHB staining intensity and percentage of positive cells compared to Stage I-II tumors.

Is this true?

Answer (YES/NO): YES